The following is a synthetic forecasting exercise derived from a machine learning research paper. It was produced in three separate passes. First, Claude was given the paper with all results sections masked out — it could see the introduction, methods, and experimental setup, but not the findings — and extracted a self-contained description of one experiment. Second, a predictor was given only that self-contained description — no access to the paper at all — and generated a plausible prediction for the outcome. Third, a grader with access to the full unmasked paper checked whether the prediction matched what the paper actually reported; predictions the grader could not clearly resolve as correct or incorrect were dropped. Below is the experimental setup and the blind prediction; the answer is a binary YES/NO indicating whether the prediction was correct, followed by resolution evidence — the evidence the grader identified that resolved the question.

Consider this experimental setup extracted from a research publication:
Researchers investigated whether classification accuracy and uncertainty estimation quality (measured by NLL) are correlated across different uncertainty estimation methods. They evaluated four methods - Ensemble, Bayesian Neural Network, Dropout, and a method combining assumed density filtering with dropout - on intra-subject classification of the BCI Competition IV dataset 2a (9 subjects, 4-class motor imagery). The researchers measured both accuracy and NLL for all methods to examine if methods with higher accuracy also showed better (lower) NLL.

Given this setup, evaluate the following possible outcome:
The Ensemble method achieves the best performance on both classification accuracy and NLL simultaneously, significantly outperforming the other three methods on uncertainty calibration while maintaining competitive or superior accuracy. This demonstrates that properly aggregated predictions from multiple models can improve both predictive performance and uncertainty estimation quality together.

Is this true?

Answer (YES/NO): NO